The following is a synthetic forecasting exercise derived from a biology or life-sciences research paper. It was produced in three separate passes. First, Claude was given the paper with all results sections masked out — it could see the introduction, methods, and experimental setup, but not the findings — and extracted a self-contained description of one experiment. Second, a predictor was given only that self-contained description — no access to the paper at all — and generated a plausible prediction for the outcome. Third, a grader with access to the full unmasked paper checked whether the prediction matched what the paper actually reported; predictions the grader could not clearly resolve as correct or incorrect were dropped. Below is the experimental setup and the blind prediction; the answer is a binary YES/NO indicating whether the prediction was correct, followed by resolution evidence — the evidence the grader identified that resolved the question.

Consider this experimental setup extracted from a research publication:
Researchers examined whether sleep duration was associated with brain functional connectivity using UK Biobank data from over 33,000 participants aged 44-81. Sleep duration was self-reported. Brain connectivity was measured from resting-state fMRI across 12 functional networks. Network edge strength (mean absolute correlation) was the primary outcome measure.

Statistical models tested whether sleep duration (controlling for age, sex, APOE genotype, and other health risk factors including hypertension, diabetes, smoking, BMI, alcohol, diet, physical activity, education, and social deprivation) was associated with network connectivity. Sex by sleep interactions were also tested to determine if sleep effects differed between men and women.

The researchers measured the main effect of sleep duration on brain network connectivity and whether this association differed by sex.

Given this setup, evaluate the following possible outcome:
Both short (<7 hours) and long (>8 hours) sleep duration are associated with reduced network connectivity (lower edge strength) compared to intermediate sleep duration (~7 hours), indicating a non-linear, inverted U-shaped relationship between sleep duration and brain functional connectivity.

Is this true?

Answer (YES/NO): NO